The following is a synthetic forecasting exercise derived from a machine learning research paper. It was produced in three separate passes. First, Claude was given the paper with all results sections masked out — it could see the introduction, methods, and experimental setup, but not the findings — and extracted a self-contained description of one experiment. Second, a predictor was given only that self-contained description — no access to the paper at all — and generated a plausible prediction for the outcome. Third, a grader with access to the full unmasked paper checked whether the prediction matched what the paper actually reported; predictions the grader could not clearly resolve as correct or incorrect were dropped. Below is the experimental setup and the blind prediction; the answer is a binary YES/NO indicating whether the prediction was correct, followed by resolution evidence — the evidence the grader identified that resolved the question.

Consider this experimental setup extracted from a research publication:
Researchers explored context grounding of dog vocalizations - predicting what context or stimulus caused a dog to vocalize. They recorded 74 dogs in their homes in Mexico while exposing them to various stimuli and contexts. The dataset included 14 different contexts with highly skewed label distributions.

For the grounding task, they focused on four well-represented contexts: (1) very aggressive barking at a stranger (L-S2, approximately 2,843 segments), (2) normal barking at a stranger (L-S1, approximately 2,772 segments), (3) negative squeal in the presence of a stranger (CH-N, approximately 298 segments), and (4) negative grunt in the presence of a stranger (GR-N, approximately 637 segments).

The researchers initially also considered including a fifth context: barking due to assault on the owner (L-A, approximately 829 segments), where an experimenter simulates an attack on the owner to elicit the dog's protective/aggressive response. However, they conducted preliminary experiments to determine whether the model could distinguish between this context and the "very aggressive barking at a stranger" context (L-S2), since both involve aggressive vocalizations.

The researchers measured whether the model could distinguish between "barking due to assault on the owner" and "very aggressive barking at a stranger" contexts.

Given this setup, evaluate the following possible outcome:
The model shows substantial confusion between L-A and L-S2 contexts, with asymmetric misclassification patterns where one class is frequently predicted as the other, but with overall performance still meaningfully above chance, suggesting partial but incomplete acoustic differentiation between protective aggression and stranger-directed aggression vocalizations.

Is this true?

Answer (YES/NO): NO